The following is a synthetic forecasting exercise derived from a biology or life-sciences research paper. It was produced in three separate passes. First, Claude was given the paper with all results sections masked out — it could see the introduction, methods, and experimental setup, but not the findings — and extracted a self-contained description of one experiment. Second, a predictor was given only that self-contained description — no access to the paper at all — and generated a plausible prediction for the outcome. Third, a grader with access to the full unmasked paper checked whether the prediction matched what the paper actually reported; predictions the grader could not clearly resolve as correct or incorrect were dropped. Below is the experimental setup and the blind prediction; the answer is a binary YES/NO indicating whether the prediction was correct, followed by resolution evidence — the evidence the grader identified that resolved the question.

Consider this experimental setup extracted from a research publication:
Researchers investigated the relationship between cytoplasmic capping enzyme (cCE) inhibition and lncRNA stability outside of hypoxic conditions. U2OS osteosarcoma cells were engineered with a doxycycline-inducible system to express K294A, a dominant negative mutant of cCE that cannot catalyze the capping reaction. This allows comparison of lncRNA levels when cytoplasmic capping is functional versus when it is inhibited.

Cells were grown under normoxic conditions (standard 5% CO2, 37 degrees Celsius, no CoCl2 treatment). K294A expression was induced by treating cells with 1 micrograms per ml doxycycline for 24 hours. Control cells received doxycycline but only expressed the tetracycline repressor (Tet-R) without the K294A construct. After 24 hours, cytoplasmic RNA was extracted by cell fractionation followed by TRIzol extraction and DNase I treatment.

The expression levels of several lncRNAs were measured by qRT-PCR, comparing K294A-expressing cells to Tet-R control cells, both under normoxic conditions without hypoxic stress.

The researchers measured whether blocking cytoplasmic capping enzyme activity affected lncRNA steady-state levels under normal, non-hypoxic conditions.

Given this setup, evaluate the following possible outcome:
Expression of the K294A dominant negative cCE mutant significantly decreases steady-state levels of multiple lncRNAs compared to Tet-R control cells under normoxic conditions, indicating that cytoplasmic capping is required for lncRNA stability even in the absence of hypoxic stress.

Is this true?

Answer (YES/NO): YES